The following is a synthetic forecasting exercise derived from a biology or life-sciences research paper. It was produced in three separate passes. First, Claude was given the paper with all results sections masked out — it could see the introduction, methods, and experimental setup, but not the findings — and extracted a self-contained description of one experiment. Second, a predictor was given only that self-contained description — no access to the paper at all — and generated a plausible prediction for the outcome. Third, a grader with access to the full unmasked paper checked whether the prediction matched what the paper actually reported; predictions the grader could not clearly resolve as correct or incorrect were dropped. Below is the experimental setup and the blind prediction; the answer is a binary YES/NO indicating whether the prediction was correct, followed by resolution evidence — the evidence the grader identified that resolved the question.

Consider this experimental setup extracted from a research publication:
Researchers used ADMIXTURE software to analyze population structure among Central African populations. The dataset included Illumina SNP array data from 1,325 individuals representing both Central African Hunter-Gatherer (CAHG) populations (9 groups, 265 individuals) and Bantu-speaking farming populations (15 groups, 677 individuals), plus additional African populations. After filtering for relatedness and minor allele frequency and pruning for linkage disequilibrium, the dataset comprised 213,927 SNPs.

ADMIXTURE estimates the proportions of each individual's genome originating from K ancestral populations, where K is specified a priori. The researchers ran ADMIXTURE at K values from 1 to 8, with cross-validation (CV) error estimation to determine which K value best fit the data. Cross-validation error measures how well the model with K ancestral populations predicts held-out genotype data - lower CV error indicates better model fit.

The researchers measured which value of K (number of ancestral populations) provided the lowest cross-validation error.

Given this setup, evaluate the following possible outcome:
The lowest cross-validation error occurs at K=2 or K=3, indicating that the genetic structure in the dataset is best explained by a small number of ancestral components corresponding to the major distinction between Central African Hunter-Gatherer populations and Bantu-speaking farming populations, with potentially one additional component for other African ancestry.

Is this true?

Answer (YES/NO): YES